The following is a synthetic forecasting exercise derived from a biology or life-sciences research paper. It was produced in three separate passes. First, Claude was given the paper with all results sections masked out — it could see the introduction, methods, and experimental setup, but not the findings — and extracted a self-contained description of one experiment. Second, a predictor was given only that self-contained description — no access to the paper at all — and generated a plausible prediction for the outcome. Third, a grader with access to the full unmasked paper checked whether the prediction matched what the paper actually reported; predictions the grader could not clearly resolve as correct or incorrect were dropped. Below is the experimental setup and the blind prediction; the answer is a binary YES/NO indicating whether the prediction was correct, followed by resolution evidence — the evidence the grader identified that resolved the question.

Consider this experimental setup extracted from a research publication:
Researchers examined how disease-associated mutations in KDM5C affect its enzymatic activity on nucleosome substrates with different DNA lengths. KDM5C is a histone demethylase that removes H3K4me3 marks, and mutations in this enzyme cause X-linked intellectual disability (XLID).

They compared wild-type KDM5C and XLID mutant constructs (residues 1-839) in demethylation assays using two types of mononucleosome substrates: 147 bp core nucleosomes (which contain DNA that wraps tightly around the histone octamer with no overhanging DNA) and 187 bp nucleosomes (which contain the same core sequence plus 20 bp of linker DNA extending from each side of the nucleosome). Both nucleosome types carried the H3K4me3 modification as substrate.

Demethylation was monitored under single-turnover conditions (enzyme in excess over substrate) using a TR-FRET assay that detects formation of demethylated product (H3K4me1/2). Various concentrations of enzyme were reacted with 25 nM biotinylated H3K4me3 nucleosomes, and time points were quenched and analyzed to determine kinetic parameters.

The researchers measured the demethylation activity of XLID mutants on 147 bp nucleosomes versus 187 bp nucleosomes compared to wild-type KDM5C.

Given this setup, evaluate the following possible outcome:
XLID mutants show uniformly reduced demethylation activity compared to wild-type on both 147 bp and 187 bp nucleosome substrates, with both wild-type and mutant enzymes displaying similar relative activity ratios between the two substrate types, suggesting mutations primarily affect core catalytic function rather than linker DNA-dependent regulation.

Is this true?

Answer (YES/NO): NO